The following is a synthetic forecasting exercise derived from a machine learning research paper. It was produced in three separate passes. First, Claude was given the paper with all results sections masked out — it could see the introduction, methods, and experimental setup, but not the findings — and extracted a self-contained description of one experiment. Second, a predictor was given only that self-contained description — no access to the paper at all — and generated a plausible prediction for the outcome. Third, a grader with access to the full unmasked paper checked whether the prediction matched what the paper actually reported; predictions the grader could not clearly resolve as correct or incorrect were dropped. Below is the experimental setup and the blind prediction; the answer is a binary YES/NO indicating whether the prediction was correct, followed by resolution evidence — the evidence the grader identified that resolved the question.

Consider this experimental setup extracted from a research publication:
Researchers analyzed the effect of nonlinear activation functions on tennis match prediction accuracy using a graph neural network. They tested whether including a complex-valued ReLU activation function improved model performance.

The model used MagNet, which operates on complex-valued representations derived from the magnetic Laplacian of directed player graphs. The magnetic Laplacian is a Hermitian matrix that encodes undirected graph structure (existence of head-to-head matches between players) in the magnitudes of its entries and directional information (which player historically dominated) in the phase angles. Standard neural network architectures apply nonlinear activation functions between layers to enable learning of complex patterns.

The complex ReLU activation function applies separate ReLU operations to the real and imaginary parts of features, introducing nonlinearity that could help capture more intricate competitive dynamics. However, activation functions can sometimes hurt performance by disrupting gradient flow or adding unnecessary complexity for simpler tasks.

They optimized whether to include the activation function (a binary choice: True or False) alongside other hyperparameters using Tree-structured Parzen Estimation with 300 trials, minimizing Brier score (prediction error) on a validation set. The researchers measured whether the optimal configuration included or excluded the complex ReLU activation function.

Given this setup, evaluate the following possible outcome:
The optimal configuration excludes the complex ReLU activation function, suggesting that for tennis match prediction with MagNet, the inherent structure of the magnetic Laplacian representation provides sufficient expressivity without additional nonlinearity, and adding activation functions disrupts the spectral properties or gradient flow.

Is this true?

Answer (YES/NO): YES